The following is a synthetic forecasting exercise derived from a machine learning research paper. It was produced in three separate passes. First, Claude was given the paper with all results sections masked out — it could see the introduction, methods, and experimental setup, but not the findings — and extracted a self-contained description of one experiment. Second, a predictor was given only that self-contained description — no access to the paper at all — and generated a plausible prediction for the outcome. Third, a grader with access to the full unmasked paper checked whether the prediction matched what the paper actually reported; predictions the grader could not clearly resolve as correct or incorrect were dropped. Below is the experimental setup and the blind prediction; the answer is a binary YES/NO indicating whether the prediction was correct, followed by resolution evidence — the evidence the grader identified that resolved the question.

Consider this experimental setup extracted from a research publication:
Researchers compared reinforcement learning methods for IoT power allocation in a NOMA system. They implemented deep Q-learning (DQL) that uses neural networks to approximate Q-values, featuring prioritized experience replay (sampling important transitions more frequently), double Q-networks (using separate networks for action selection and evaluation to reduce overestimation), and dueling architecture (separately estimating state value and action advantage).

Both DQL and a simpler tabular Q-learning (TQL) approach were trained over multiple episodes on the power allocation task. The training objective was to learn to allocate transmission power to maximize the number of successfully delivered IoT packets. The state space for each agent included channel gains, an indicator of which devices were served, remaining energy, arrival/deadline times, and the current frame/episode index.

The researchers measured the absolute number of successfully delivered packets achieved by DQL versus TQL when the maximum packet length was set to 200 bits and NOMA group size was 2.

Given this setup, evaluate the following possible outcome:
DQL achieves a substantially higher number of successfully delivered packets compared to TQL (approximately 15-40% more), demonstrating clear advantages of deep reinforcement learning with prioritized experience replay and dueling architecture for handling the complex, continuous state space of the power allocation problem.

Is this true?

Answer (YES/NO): NO